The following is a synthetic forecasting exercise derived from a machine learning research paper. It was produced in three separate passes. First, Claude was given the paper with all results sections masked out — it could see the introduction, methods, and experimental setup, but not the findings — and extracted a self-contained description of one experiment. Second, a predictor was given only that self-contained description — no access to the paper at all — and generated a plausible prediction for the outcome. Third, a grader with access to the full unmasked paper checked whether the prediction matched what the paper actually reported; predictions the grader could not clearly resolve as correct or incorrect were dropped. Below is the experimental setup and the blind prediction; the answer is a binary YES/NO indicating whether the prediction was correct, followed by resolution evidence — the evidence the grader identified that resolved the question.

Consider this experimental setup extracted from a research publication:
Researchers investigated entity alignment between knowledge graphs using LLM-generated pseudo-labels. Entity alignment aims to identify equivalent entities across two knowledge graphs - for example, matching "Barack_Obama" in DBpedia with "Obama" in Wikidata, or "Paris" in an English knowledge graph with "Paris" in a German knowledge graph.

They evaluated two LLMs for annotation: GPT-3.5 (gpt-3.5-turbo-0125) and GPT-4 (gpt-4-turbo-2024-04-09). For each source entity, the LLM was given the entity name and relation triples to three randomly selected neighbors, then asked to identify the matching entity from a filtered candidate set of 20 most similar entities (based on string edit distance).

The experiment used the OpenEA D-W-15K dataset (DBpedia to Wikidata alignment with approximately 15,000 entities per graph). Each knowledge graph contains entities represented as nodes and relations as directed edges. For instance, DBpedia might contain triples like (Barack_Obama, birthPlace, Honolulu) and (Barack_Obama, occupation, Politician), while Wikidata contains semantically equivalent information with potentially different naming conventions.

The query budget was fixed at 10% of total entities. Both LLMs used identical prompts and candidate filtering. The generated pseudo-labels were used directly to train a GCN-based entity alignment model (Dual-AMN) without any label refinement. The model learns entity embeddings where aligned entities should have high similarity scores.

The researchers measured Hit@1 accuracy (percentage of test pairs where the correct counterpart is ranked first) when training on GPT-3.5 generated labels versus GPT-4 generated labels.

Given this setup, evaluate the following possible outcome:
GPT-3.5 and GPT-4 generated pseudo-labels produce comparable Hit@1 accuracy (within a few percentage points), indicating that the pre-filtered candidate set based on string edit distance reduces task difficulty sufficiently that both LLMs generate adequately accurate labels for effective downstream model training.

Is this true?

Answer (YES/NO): NO